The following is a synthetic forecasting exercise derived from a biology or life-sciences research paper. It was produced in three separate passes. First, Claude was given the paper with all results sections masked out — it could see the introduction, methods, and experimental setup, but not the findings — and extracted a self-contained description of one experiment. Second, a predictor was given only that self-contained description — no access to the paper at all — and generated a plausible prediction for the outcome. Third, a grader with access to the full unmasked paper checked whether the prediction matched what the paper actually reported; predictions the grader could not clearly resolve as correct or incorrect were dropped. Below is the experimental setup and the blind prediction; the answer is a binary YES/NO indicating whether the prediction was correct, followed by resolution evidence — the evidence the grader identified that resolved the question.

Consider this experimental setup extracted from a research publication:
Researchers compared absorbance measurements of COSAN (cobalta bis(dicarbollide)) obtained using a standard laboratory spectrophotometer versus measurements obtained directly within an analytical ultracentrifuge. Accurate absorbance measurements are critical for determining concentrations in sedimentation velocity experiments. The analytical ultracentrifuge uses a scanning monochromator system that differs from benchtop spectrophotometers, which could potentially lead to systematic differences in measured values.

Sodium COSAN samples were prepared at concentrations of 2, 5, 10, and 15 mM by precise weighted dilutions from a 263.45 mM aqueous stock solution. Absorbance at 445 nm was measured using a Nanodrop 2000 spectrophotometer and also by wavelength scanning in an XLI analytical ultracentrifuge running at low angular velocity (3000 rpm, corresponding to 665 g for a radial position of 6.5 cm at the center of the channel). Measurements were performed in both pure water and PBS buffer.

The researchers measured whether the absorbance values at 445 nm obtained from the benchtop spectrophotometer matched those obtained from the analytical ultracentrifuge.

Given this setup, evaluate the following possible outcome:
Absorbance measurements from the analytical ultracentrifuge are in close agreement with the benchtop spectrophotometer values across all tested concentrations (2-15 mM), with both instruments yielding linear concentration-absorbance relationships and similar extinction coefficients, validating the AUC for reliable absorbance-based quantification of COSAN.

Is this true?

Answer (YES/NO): YES